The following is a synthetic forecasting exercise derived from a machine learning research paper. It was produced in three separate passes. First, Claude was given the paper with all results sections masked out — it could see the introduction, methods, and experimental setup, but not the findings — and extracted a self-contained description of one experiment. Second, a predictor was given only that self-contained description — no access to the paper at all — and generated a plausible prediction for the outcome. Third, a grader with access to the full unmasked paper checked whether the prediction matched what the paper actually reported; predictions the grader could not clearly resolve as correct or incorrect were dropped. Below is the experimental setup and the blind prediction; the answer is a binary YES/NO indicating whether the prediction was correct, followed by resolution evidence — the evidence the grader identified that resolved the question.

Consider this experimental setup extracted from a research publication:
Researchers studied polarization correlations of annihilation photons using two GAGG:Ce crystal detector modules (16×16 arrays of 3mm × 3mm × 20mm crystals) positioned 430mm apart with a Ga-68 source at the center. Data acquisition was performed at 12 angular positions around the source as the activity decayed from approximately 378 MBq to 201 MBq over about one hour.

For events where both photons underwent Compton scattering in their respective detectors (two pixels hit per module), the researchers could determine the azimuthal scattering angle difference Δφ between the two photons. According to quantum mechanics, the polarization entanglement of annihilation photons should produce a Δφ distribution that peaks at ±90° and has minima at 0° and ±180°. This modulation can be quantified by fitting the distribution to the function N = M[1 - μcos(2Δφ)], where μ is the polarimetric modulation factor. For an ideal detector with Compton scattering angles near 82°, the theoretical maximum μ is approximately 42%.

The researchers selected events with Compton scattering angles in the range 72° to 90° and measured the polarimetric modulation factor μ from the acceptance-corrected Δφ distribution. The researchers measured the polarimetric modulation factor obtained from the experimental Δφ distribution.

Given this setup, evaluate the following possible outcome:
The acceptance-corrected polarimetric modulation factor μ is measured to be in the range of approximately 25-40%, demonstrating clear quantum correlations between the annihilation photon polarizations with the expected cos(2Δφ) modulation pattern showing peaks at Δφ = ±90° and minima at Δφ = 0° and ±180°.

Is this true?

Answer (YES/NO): NO